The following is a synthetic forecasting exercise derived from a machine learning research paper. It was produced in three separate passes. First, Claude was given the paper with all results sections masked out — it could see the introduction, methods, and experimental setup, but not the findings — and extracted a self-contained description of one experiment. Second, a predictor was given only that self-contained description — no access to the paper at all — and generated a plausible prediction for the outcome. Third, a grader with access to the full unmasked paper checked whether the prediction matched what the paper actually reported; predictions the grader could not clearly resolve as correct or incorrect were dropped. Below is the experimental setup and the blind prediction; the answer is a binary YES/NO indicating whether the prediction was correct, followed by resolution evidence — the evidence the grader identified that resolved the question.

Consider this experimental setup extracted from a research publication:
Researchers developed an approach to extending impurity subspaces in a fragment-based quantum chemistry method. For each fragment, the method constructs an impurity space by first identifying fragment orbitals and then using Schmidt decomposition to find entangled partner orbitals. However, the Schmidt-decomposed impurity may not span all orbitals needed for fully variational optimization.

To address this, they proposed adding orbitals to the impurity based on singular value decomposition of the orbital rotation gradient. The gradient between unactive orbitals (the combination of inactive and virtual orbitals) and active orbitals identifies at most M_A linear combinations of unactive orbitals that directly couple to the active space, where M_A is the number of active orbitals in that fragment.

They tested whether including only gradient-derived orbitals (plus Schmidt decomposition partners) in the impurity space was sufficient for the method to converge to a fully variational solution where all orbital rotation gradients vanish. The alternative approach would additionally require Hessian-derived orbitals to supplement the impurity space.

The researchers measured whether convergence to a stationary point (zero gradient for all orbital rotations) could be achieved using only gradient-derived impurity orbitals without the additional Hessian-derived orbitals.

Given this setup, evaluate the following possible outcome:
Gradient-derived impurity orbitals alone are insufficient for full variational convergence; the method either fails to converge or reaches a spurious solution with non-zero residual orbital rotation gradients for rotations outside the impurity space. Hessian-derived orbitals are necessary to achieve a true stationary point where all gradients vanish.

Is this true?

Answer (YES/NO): YES